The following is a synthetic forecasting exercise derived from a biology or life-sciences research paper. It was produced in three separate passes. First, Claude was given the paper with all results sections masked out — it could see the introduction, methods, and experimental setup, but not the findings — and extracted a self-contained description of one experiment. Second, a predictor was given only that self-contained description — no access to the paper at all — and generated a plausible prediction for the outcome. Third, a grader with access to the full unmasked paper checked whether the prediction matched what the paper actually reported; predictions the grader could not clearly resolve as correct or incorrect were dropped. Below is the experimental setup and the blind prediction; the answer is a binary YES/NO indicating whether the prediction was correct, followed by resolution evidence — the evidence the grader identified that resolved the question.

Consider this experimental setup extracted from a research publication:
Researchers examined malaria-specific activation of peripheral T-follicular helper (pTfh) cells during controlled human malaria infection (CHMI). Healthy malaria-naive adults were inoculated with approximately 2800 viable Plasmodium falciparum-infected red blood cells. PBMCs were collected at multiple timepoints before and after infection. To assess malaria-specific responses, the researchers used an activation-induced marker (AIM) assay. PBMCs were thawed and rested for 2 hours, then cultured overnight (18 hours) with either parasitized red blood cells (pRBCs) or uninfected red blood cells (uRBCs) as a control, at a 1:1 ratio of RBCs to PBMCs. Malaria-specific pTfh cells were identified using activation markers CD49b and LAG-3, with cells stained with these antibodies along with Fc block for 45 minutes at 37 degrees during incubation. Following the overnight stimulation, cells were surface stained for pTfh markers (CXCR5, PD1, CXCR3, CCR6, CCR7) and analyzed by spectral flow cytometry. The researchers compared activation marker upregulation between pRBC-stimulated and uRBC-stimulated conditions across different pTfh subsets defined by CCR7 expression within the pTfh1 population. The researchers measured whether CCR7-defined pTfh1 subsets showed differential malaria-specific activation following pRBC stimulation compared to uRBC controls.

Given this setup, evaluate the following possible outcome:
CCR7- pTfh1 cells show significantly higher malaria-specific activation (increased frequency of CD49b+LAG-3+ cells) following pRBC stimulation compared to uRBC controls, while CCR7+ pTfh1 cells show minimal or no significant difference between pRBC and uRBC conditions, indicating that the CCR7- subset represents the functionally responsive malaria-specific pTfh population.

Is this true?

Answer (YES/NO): NO